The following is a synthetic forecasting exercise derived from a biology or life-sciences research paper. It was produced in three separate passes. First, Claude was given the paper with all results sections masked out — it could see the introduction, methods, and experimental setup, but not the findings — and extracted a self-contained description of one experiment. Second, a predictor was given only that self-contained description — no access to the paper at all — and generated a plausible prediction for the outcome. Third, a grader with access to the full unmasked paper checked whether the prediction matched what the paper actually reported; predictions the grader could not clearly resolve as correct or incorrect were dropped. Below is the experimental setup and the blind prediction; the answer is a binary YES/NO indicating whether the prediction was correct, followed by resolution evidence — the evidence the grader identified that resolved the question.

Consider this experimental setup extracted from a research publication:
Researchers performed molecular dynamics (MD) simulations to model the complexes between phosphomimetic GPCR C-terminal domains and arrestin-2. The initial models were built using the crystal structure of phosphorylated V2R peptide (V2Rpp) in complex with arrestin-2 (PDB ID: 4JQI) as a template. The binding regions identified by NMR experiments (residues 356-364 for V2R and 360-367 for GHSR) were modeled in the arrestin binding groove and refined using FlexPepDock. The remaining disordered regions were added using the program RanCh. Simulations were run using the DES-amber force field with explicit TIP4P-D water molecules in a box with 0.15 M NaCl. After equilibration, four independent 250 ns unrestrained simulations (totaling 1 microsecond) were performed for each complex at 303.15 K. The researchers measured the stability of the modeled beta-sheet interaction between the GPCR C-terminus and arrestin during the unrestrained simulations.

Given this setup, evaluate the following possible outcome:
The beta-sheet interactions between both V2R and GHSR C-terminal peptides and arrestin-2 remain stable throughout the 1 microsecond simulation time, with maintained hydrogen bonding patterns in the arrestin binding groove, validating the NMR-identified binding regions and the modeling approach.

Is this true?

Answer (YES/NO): YES